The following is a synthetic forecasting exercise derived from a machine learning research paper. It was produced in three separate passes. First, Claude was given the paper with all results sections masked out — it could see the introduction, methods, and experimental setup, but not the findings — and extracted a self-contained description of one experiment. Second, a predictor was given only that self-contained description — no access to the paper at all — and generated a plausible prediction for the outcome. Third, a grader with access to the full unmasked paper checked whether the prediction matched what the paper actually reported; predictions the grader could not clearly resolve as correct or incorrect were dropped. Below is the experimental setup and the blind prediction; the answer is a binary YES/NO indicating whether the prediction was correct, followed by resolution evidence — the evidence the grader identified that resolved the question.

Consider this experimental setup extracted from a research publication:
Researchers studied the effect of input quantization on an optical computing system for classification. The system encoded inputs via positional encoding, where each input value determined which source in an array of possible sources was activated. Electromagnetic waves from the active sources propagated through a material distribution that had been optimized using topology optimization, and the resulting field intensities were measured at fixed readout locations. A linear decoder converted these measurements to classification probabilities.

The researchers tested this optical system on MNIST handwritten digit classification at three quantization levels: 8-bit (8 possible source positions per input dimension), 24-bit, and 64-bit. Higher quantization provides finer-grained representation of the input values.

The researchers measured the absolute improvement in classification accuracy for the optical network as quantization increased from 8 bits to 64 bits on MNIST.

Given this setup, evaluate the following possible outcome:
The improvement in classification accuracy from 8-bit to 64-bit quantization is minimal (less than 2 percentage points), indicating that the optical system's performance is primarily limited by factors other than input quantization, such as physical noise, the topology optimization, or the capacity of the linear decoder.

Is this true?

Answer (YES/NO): NO